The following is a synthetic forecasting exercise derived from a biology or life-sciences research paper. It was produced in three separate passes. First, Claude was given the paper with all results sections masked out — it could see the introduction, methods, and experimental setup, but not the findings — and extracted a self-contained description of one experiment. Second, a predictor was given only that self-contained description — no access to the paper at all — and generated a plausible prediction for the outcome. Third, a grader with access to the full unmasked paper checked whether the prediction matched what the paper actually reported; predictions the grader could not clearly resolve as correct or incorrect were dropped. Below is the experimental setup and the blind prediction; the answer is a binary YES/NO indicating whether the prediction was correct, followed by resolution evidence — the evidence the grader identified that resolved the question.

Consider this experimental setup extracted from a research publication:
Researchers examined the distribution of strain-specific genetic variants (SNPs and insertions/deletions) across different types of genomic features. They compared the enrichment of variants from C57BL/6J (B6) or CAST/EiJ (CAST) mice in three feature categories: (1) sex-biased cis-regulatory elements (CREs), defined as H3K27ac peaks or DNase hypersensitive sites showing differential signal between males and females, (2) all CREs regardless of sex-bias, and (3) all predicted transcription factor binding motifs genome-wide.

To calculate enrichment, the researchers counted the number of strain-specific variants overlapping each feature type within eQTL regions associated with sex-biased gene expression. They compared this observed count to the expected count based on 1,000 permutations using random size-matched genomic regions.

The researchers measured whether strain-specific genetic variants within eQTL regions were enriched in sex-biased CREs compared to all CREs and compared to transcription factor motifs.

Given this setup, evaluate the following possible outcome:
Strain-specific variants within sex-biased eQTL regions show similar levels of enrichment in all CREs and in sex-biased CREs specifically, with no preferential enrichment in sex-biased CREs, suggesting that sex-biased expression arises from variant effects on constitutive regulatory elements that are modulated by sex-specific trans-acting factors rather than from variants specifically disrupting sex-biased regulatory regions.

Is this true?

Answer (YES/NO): NO